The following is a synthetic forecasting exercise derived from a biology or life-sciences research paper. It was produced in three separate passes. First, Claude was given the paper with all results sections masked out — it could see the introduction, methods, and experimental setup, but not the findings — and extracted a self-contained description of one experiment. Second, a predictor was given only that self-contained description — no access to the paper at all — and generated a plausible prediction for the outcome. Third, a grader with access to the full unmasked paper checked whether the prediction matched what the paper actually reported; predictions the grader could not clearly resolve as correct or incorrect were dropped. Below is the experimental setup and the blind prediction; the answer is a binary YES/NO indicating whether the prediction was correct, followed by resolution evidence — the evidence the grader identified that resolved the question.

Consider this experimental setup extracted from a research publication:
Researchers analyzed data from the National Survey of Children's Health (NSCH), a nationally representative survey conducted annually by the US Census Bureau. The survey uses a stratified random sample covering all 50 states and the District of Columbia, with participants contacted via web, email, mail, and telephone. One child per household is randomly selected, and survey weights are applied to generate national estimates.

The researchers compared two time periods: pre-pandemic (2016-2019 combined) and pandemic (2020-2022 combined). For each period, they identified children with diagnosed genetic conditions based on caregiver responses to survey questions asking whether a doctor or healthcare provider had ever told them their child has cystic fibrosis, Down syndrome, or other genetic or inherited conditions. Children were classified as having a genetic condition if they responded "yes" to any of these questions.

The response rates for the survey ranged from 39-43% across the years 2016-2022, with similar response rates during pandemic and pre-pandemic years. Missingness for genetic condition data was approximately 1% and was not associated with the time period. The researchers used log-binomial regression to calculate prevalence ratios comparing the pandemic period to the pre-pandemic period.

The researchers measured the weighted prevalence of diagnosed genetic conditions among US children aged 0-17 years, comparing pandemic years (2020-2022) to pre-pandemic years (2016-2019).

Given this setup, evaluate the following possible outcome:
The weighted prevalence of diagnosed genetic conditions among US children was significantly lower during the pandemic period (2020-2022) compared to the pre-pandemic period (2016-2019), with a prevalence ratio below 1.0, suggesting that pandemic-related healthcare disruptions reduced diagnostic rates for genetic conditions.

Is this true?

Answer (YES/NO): NO